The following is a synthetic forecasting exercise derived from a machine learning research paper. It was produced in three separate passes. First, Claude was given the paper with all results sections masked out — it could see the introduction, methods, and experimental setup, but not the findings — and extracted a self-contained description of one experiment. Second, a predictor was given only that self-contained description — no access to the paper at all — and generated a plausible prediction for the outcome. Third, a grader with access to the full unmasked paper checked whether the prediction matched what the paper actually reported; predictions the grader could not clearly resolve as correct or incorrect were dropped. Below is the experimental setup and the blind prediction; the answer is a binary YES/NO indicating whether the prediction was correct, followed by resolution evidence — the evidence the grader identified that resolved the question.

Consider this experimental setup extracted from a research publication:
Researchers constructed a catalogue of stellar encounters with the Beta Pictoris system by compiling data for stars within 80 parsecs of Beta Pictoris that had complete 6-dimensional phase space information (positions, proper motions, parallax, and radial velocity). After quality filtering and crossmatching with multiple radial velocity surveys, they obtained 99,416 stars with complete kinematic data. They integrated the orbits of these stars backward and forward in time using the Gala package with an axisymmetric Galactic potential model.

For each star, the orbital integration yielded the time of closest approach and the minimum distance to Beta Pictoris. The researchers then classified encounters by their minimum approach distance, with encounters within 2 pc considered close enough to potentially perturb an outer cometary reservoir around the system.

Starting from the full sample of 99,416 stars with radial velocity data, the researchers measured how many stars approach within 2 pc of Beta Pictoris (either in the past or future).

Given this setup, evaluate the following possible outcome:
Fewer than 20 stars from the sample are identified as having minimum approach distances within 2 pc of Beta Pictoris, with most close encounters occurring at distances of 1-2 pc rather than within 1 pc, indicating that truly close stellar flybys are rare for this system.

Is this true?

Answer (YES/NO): NO